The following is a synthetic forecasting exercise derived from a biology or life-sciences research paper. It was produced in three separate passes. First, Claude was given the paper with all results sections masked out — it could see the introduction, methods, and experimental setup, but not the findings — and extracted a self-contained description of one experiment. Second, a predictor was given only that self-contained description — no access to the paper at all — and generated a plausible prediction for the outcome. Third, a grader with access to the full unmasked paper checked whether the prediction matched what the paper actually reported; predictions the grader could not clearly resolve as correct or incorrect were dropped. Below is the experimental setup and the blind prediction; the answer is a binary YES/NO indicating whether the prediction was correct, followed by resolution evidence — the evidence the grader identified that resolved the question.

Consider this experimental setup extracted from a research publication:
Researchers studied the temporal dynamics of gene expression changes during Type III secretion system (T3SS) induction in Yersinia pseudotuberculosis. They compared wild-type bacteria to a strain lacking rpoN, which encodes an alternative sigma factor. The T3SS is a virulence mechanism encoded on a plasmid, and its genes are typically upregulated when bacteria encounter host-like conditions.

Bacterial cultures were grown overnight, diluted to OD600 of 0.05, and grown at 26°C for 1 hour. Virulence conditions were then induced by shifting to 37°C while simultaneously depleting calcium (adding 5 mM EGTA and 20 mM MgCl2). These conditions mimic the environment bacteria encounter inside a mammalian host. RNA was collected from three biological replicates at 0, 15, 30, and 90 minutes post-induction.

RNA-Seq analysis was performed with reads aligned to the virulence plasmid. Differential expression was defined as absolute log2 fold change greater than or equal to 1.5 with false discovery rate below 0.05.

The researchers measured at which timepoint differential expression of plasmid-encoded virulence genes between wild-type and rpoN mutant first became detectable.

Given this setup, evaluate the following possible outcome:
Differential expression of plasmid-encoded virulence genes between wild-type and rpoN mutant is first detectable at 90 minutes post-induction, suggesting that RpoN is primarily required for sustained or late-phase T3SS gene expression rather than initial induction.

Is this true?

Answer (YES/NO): NO